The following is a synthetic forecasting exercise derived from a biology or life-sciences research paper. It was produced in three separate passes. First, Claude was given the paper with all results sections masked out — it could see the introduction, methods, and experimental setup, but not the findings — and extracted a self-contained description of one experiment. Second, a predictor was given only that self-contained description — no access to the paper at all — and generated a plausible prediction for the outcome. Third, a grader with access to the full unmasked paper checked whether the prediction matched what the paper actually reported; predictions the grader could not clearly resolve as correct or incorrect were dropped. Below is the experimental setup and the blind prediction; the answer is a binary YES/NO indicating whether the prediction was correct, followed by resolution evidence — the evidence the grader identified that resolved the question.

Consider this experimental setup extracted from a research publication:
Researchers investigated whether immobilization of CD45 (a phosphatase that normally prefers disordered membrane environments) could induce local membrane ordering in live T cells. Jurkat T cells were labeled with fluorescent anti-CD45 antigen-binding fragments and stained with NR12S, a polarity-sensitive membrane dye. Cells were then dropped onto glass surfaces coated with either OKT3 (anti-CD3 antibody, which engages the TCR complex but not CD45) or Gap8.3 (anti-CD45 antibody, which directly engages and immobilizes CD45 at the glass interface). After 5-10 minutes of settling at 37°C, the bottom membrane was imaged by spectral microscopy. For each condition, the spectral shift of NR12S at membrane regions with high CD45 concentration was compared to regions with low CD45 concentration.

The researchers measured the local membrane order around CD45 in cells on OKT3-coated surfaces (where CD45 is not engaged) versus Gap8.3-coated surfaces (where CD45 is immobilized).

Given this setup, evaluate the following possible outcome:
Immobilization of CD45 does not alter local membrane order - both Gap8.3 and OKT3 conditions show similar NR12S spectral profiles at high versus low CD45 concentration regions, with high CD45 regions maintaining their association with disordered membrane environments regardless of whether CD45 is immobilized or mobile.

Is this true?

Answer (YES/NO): NO